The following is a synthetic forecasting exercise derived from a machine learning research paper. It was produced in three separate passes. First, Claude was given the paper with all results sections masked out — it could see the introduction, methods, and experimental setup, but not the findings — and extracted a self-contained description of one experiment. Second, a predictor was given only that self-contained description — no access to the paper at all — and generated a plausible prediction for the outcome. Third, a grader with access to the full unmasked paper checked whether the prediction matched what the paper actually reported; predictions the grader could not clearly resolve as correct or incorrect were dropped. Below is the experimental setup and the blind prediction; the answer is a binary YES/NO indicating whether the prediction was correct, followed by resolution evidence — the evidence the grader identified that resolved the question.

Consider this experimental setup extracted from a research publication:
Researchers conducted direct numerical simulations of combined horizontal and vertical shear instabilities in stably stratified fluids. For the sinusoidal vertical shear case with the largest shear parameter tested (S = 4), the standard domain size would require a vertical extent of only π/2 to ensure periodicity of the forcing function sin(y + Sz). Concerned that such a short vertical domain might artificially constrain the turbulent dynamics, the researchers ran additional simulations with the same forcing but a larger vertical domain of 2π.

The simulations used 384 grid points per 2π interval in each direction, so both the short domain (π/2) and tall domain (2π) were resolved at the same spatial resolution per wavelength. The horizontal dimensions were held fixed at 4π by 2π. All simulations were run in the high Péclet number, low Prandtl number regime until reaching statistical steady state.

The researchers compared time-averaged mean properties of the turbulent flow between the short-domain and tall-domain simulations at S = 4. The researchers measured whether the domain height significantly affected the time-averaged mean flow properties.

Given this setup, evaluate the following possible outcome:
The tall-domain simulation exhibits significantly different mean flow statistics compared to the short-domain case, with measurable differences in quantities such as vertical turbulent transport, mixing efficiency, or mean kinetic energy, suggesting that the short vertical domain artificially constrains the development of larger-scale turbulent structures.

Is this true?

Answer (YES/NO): NO